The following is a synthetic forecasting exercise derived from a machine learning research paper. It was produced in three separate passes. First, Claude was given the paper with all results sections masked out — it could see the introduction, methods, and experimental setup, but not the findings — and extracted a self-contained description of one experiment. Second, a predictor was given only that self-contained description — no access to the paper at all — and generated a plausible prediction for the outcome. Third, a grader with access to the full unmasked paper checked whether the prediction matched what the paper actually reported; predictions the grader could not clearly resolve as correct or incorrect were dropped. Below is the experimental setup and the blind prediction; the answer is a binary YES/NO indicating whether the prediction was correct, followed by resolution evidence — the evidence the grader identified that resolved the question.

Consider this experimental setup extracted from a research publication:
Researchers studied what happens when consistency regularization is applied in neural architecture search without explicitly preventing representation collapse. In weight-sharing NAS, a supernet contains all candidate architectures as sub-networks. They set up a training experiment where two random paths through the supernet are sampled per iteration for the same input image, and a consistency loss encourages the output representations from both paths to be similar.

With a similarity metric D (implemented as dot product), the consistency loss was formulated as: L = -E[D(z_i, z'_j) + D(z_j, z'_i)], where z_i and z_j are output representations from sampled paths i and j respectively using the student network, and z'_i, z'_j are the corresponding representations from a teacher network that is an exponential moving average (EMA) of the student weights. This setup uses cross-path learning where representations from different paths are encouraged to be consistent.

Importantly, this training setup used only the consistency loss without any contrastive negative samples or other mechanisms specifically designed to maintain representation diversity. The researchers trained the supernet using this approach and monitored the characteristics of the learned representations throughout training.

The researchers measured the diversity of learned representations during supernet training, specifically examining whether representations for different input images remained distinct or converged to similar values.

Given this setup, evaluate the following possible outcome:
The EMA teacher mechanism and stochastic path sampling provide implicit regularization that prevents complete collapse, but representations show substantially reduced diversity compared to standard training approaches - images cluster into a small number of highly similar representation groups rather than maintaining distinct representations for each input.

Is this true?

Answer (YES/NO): NO